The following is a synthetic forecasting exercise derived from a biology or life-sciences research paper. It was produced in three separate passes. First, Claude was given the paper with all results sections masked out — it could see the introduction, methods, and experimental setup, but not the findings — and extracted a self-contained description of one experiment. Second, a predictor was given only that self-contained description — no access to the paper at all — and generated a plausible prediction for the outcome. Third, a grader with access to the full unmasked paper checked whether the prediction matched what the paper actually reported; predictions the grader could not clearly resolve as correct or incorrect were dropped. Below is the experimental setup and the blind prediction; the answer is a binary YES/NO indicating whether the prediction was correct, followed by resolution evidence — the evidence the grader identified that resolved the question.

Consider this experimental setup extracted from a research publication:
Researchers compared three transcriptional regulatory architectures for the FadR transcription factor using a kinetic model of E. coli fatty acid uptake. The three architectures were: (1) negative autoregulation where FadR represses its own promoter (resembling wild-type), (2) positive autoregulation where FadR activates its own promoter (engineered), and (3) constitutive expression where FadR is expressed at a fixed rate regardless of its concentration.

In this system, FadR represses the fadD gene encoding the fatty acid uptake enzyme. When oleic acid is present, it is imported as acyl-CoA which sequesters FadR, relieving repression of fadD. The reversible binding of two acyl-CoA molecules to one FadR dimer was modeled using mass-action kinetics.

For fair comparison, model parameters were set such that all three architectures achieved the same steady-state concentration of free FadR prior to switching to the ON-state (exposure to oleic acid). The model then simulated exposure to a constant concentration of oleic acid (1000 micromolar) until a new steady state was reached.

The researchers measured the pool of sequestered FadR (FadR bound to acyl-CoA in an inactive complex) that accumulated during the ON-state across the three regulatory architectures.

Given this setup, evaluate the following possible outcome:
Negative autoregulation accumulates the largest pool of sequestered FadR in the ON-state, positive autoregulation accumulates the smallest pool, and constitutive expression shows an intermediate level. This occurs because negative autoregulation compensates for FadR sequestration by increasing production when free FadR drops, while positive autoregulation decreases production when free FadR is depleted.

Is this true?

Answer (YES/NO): YES